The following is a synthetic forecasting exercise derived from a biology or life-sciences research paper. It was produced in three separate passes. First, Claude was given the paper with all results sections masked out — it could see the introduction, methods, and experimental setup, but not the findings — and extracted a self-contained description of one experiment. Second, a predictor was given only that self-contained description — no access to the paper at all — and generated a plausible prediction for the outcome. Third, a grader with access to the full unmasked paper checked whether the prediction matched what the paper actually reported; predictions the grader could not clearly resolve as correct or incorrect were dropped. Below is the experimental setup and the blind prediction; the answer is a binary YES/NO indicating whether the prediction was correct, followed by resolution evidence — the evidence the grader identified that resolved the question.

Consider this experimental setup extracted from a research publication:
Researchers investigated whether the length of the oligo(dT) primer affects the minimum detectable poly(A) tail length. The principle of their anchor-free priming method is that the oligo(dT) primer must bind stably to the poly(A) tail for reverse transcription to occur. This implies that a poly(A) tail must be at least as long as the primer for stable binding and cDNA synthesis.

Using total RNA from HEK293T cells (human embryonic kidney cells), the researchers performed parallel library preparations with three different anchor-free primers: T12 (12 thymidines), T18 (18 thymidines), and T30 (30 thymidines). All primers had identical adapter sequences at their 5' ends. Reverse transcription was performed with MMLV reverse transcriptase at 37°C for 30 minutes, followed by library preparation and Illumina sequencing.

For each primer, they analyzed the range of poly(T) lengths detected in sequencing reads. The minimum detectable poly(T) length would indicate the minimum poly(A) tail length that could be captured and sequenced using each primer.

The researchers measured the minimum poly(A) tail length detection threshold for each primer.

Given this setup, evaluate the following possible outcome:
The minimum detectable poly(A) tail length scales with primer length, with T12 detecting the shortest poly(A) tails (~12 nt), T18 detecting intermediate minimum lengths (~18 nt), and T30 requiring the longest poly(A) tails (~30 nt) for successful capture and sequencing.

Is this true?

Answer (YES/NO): YES